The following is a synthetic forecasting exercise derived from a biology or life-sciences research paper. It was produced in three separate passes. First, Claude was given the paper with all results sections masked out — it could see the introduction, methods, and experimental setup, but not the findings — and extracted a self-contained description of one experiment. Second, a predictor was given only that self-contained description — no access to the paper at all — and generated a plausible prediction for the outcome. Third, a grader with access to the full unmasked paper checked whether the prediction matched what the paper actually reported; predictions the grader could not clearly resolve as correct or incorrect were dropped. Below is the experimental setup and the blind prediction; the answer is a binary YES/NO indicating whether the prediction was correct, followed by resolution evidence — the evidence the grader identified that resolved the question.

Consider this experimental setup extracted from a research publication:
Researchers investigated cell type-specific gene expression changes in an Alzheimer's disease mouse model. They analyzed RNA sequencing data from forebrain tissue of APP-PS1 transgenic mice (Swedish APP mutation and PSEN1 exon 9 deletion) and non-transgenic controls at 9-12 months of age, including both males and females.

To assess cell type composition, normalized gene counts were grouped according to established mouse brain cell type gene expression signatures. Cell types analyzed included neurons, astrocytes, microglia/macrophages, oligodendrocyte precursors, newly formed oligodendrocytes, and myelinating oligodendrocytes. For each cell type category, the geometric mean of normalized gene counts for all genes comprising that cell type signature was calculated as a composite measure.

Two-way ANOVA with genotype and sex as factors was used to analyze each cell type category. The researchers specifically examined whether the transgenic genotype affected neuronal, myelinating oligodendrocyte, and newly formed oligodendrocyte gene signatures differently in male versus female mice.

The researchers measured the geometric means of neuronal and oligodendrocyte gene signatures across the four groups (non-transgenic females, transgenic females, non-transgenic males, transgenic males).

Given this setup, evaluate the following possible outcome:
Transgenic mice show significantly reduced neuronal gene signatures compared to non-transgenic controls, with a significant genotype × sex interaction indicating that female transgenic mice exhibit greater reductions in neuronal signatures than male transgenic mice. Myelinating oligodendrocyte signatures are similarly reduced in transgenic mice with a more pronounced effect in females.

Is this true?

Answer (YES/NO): YES